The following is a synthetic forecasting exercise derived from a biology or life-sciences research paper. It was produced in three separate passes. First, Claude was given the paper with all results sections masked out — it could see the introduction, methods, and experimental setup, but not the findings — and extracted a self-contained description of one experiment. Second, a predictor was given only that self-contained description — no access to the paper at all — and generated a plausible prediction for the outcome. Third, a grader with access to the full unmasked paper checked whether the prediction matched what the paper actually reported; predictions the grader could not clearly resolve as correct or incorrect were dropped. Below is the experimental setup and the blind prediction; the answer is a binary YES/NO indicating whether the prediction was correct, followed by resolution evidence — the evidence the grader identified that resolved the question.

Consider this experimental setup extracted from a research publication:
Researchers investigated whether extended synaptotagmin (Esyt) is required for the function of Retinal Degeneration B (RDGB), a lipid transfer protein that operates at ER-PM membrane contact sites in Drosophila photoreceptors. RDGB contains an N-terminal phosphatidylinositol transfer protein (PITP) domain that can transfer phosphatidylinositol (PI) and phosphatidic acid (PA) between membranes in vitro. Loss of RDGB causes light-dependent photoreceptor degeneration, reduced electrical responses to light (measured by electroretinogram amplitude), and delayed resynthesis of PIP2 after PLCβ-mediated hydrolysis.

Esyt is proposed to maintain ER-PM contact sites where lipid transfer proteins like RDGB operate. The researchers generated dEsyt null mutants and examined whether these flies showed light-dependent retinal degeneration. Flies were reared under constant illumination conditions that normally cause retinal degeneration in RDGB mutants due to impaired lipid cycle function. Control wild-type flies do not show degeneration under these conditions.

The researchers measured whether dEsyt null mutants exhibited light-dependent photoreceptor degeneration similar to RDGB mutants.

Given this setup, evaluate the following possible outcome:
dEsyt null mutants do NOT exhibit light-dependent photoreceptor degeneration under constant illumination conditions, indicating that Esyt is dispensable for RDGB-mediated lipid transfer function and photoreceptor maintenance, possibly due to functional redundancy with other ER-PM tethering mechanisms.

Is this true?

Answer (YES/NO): NO